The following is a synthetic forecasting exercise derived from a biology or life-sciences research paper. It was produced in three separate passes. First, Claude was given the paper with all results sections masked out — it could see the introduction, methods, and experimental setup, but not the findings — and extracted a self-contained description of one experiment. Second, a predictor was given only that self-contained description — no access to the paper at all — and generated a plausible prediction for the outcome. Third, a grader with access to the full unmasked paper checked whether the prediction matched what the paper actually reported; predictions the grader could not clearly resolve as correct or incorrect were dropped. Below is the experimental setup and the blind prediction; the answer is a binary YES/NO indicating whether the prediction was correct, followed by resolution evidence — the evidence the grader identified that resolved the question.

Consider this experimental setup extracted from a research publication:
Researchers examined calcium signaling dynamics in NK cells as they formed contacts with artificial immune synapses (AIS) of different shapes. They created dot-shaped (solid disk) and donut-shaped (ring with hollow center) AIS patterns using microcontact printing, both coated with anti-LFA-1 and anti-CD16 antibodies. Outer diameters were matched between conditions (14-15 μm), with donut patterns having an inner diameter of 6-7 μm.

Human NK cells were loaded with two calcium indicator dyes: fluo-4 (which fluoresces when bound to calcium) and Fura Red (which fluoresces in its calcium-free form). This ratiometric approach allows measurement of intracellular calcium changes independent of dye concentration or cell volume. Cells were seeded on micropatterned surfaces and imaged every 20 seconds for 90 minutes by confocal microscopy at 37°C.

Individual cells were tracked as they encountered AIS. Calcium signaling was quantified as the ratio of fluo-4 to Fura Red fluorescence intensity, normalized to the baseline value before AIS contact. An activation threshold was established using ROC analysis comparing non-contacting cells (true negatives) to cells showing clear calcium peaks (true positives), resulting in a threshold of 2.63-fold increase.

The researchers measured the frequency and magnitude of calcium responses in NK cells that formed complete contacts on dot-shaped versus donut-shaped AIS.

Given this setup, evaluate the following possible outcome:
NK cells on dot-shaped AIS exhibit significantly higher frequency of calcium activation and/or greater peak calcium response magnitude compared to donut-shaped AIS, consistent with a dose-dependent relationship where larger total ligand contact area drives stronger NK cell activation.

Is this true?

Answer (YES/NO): NO